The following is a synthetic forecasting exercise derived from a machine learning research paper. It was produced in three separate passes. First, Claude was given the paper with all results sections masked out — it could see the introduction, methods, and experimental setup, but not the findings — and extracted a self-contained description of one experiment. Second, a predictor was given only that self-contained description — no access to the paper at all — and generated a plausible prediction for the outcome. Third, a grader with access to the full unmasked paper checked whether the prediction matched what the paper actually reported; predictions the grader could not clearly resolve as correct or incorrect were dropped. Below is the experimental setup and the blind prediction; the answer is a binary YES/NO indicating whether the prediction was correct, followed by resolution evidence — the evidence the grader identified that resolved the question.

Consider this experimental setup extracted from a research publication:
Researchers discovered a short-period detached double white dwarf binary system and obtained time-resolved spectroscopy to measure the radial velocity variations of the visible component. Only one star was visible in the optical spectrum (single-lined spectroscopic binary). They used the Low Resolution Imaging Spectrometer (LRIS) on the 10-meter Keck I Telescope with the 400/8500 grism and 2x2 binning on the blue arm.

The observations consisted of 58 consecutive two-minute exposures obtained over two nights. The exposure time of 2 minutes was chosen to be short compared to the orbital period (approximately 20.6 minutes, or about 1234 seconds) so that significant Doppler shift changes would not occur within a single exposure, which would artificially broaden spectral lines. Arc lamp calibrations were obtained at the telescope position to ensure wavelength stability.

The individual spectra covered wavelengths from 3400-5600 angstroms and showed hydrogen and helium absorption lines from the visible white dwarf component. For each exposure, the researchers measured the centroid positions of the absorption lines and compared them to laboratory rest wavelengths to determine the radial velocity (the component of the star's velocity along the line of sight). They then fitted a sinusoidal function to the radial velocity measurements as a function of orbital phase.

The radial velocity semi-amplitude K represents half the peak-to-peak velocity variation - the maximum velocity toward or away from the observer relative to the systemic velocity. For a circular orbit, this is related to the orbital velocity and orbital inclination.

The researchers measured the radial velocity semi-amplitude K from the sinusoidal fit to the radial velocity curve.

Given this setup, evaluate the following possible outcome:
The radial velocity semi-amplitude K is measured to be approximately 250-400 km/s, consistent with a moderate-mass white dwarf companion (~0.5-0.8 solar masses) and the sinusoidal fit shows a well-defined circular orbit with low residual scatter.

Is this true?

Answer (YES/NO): NO